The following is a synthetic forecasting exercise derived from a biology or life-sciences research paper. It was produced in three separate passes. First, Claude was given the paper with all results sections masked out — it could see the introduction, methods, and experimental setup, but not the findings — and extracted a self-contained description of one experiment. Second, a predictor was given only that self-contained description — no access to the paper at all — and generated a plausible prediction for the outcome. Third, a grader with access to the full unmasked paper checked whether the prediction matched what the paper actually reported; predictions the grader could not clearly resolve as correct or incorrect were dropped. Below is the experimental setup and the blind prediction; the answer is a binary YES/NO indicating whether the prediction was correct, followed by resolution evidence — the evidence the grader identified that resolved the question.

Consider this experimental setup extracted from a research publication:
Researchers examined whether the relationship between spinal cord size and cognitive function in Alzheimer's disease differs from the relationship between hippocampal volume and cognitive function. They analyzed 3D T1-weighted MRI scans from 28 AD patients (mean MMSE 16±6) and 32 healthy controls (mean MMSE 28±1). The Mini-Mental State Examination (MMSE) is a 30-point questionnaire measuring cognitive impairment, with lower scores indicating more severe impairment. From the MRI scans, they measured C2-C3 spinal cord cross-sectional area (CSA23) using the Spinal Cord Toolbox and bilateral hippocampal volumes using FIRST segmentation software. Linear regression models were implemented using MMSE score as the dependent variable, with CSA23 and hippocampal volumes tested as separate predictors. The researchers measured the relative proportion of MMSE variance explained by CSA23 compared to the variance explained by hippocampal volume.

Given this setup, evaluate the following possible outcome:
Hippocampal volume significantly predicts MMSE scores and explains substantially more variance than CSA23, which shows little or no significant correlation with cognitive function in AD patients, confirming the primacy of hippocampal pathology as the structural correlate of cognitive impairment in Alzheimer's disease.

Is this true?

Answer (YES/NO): NO